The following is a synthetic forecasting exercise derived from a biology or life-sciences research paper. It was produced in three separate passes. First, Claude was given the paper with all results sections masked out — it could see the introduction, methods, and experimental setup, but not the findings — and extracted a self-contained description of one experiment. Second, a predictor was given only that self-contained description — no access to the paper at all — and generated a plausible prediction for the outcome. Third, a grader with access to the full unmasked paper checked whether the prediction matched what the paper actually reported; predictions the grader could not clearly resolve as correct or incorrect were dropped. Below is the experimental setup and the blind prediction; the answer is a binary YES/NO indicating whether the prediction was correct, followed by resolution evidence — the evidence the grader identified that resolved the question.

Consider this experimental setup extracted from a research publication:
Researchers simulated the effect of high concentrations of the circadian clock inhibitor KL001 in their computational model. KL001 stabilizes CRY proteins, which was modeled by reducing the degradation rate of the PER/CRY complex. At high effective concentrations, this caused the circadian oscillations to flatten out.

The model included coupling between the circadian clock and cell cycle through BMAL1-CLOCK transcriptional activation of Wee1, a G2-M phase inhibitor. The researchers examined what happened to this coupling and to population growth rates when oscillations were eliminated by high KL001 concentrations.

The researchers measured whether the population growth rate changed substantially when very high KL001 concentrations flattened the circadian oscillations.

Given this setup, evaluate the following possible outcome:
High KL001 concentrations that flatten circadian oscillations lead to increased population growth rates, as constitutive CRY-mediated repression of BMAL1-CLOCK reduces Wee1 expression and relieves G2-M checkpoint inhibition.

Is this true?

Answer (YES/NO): NO